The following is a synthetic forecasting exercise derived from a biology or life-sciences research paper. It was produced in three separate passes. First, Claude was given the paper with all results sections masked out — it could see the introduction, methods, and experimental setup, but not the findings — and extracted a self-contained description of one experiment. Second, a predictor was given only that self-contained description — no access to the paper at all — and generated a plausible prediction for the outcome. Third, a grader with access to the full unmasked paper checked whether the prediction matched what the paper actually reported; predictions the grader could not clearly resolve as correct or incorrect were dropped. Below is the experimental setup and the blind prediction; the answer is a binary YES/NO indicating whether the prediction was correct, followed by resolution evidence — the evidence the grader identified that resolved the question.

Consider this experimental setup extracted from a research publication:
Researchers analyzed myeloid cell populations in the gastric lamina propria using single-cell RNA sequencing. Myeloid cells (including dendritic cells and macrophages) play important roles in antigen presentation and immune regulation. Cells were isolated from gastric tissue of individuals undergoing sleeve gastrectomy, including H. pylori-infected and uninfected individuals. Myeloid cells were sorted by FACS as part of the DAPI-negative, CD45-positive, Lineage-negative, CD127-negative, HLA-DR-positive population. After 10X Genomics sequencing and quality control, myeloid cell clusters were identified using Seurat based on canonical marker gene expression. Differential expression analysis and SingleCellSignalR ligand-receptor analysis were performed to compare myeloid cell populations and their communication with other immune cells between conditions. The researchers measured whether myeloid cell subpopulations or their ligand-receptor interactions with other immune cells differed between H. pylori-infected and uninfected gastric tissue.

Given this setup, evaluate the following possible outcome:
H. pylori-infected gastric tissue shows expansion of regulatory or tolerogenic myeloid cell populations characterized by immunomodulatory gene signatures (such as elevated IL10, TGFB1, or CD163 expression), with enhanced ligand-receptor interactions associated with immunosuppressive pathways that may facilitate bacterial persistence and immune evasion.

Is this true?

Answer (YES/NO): NO